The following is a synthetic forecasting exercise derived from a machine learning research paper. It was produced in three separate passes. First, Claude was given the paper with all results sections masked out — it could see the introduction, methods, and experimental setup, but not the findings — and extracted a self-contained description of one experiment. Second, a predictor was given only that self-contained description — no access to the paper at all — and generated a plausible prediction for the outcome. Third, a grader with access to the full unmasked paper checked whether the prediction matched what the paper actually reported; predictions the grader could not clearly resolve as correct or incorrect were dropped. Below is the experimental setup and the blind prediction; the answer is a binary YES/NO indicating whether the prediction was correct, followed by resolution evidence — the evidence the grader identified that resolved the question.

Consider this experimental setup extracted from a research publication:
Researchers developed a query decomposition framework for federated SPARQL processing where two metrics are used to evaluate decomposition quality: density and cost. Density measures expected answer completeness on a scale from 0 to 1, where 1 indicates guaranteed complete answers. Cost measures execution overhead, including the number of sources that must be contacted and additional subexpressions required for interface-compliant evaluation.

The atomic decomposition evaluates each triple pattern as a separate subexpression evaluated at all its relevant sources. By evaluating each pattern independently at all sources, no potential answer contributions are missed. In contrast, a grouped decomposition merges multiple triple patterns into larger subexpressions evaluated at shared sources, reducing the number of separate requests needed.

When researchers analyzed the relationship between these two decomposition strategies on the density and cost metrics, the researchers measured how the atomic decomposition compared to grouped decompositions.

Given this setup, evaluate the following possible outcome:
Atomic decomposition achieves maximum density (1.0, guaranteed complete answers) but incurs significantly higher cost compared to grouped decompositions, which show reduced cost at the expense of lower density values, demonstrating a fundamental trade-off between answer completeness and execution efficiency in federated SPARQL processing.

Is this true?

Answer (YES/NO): YES